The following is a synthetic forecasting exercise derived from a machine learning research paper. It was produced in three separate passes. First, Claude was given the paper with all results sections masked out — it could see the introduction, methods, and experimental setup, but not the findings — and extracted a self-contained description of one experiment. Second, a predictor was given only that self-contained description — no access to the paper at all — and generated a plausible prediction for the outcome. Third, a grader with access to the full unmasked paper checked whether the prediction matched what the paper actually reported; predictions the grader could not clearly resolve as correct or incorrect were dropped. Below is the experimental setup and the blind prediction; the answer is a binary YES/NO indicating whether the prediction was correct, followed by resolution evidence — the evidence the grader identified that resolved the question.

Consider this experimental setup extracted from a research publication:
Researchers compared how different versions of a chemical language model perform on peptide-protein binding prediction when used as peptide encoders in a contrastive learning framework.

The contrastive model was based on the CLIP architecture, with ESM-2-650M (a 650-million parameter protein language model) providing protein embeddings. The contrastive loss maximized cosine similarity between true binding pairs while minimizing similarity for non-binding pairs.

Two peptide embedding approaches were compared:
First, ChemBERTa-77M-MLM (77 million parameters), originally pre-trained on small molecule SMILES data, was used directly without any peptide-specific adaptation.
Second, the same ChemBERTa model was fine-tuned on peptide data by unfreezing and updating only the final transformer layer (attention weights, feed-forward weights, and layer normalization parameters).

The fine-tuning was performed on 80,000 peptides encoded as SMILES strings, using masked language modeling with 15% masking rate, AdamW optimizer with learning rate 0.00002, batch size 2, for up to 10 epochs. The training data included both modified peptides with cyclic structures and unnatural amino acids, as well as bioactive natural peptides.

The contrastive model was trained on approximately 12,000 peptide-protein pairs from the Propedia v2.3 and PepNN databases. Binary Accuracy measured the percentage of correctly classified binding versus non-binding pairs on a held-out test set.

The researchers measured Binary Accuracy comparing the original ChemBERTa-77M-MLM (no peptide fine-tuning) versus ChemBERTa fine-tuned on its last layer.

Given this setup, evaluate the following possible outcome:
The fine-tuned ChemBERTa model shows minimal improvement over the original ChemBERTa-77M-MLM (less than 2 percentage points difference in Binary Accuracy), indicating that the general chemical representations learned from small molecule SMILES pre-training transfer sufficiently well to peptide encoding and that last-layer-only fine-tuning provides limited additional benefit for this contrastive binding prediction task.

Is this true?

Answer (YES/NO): NO